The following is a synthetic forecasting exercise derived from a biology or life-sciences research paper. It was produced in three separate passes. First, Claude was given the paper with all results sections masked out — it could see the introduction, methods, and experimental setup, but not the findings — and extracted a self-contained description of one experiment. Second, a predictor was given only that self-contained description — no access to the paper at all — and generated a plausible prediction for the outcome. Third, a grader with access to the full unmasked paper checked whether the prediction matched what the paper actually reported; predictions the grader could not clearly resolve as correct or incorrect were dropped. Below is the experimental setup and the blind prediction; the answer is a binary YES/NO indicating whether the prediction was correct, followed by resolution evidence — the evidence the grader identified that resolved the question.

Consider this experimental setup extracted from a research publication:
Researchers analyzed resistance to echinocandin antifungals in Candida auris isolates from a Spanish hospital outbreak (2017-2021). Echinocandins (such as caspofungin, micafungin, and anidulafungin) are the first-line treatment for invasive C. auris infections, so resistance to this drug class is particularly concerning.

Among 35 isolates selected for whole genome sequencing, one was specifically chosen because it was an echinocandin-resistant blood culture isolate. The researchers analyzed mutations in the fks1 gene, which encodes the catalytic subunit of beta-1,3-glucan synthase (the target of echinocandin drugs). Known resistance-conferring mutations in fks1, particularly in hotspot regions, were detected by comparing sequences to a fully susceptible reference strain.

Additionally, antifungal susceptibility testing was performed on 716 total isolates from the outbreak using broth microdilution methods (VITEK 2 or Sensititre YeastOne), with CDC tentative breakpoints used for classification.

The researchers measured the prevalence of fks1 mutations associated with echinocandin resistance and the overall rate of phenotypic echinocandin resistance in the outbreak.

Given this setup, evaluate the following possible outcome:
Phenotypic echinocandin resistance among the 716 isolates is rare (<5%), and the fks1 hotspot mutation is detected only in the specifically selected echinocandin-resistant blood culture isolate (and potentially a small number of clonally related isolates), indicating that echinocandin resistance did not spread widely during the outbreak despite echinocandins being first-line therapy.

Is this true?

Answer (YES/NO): YES